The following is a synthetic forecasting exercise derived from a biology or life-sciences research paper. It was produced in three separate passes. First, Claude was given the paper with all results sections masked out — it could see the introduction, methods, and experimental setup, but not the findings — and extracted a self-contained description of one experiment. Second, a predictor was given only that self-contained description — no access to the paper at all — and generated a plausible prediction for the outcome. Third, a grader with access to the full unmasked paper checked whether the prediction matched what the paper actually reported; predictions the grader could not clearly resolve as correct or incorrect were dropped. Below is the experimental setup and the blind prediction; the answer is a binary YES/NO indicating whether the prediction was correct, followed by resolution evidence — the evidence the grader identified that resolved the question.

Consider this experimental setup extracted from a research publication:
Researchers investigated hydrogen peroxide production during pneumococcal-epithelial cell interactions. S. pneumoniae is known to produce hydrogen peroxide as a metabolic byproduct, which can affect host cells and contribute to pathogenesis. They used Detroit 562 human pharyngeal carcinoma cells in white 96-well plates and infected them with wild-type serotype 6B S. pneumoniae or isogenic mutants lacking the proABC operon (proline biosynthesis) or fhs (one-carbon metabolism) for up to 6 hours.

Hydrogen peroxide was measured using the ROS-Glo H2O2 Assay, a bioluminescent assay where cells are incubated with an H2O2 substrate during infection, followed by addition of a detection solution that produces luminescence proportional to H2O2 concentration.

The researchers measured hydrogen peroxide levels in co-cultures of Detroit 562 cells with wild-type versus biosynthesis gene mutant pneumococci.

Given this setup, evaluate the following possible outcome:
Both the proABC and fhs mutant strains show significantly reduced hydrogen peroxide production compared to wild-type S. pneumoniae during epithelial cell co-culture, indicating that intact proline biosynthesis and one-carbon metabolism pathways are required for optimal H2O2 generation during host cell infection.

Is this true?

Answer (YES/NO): NO